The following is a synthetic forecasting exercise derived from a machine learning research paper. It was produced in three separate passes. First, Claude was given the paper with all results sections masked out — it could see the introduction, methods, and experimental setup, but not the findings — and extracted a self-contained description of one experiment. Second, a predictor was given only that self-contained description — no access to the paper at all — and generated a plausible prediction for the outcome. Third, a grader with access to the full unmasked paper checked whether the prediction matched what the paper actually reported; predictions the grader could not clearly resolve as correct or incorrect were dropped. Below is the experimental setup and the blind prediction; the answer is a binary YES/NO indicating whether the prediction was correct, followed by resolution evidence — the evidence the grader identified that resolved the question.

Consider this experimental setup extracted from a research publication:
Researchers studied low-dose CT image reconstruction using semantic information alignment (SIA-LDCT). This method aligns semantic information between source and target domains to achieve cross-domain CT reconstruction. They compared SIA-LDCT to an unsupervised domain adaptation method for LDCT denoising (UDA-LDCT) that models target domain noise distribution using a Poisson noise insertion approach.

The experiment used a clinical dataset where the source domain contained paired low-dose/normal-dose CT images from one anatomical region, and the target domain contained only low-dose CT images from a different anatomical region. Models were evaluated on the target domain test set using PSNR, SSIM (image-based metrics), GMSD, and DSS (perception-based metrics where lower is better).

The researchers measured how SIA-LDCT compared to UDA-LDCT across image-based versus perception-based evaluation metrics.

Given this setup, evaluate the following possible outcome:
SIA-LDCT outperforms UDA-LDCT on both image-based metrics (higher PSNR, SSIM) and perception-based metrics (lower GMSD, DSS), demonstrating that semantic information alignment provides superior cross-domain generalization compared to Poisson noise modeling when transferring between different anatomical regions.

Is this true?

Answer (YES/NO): NO